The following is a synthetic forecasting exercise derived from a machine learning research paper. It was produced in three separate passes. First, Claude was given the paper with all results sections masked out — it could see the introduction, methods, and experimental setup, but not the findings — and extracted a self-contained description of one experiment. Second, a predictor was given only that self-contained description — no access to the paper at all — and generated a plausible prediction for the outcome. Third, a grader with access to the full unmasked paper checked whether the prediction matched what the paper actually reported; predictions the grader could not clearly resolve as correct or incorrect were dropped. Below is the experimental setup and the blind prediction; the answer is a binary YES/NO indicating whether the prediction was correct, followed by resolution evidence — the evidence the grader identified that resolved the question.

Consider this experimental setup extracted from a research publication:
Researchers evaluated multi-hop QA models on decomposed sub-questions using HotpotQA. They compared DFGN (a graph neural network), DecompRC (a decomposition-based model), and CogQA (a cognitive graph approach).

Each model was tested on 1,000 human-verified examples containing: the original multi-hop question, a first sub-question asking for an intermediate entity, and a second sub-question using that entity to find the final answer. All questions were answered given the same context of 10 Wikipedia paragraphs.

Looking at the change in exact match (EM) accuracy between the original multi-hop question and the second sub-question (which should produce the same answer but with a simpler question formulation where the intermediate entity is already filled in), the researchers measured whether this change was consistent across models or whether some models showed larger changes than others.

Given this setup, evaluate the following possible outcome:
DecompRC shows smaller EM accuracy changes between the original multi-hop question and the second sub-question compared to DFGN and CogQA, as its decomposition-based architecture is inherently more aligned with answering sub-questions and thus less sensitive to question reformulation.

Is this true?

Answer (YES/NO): NO